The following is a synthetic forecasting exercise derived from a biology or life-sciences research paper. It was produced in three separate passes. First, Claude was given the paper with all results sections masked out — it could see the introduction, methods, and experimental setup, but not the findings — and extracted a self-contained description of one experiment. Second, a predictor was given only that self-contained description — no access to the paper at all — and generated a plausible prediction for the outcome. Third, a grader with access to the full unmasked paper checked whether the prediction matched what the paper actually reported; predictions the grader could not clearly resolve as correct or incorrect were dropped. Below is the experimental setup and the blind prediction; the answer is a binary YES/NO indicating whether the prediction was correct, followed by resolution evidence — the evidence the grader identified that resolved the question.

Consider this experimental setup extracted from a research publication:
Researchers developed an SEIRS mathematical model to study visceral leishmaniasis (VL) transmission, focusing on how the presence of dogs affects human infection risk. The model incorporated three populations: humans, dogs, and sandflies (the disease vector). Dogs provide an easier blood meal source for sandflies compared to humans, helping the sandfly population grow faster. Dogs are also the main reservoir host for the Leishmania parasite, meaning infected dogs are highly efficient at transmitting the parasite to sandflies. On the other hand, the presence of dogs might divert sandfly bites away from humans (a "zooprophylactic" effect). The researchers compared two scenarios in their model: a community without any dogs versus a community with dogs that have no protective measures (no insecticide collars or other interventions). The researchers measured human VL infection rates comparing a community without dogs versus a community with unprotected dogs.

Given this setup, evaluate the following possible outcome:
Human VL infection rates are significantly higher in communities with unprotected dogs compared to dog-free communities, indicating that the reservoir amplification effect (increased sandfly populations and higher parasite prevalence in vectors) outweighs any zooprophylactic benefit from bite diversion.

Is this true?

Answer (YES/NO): YES